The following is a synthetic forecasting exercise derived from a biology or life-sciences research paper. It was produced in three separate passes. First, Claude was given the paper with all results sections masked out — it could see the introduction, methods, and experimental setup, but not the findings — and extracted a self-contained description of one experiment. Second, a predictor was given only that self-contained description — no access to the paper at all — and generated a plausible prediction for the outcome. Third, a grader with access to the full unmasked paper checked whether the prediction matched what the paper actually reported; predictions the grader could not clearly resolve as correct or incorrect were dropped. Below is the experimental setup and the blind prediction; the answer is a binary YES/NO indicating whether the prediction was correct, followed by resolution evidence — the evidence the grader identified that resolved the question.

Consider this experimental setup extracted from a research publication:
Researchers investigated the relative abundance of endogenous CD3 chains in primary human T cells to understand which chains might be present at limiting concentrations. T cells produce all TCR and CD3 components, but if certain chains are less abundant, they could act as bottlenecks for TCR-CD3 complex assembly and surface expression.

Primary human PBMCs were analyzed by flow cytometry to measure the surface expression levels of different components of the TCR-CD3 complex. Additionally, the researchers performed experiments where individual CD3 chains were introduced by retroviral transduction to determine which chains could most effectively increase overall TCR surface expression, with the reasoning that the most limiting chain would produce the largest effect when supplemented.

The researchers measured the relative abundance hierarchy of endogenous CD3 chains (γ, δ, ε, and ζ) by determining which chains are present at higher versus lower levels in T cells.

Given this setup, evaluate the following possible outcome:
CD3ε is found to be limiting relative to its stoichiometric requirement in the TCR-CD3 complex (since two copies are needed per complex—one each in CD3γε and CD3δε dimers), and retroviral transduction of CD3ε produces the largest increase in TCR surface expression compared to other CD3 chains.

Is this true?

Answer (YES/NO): NO